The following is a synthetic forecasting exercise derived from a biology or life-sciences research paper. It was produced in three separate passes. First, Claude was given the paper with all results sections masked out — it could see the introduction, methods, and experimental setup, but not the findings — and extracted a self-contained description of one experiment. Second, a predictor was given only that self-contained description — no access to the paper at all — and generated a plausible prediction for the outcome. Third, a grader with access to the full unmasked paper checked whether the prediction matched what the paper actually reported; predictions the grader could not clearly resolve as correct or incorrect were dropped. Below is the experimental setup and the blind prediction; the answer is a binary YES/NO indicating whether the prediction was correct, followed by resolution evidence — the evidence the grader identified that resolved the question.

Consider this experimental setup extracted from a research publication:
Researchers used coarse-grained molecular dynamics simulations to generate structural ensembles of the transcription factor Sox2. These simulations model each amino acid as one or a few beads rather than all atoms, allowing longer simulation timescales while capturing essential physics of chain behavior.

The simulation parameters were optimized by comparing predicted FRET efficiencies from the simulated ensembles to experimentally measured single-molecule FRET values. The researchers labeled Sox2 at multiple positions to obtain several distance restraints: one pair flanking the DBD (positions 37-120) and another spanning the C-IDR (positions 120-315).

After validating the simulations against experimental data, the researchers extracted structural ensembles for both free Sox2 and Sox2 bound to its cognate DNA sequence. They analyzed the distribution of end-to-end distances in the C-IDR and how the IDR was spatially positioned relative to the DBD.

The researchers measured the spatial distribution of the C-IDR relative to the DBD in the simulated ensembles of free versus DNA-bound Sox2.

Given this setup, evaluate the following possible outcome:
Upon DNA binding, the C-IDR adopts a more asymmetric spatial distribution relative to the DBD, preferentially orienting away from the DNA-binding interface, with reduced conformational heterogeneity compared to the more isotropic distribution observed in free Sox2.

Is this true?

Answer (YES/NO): NO